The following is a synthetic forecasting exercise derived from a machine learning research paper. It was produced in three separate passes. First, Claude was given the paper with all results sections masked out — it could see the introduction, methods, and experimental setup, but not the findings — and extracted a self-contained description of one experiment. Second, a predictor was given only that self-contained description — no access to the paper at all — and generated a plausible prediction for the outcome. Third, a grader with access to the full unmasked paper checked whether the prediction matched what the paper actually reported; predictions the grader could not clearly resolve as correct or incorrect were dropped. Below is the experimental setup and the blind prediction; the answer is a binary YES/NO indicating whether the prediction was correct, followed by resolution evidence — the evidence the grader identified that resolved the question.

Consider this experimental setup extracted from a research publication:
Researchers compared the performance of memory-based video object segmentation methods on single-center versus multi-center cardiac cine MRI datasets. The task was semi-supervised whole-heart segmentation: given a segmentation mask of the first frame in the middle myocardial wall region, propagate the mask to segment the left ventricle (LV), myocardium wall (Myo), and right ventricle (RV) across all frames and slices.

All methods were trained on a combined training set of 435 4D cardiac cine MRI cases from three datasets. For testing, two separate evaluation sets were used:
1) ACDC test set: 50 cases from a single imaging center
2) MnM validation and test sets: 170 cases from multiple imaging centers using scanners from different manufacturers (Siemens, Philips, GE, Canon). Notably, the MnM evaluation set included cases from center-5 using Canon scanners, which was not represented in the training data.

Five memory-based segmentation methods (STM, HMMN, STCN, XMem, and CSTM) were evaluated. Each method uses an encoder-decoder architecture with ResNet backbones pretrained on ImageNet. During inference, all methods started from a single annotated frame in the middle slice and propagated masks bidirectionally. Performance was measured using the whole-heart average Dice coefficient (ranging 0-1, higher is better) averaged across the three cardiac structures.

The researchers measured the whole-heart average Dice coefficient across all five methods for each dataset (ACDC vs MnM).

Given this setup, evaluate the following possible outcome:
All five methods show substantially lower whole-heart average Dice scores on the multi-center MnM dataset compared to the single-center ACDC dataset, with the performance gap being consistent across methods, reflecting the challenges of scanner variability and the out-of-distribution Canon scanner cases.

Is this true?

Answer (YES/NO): NO